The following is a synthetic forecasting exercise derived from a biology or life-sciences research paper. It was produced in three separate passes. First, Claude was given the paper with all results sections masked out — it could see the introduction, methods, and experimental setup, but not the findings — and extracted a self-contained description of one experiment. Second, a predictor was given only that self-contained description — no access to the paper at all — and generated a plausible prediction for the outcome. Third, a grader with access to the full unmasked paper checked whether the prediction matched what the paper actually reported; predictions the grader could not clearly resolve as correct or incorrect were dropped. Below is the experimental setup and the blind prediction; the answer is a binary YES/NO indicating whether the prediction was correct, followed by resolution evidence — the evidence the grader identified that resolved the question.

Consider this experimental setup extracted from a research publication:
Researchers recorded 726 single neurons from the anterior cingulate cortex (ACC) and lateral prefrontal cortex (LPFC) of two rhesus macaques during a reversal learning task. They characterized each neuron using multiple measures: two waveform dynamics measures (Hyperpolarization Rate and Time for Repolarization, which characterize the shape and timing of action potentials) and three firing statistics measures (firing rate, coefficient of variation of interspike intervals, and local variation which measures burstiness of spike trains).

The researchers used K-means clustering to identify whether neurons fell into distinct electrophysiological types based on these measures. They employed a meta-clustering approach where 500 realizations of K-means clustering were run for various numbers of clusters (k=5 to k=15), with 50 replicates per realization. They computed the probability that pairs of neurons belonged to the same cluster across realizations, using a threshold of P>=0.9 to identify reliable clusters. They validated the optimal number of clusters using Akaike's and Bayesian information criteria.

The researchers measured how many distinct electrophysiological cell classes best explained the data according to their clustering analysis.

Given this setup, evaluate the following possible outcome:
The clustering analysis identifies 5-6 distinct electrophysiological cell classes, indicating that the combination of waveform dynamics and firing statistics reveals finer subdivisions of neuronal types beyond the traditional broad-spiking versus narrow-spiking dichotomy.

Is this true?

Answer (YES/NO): NO